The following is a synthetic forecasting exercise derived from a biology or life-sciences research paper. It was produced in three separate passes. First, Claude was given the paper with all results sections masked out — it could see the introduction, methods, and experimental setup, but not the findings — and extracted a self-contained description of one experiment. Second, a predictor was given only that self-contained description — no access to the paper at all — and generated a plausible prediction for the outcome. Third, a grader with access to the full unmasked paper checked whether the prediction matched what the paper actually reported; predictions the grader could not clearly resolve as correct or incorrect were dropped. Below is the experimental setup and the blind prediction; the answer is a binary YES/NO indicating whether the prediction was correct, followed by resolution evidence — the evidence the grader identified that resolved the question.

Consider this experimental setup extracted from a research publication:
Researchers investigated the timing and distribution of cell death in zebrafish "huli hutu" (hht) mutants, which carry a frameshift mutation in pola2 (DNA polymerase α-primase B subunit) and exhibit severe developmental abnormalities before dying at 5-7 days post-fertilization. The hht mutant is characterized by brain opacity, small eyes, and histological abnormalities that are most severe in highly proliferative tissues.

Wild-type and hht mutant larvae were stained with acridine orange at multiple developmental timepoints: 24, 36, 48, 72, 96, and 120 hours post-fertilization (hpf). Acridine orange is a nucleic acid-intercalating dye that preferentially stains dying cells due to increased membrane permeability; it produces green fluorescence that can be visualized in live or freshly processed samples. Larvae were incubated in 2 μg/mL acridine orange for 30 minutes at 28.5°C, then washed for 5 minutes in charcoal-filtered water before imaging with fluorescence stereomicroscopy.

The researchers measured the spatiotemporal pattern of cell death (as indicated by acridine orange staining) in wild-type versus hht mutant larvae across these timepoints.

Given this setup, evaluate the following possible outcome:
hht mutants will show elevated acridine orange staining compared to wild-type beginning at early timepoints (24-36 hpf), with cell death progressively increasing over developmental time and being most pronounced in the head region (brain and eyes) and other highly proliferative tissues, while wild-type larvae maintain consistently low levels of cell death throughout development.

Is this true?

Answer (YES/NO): NO